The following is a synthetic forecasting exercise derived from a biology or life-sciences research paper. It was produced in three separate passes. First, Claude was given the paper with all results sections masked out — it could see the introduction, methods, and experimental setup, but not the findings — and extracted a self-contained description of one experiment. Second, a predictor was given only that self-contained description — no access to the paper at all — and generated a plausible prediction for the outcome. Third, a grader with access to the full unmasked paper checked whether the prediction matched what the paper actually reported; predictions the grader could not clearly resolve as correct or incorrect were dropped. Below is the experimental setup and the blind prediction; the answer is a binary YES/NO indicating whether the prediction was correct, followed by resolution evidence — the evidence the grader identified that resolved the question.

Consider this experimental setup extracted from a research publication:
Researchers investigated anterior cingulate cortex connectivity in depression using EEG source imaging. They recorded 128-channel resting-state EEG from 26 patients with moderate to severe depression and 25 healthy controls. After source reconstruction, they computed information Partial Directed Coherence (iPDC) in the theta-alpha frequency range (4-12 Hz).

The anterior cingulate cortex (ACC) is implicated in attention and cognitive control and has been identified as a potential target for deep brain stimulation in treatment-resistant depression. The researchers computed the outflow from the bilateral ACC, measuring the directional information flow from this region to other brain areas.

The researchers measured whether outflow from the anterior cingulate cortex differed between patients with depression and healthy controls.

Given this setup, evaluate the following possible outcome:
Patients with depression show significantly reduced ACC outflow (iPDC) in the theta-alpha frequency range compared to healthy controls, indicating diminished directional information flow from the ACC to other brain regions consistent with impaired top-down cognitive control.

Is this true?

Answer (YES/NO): NO